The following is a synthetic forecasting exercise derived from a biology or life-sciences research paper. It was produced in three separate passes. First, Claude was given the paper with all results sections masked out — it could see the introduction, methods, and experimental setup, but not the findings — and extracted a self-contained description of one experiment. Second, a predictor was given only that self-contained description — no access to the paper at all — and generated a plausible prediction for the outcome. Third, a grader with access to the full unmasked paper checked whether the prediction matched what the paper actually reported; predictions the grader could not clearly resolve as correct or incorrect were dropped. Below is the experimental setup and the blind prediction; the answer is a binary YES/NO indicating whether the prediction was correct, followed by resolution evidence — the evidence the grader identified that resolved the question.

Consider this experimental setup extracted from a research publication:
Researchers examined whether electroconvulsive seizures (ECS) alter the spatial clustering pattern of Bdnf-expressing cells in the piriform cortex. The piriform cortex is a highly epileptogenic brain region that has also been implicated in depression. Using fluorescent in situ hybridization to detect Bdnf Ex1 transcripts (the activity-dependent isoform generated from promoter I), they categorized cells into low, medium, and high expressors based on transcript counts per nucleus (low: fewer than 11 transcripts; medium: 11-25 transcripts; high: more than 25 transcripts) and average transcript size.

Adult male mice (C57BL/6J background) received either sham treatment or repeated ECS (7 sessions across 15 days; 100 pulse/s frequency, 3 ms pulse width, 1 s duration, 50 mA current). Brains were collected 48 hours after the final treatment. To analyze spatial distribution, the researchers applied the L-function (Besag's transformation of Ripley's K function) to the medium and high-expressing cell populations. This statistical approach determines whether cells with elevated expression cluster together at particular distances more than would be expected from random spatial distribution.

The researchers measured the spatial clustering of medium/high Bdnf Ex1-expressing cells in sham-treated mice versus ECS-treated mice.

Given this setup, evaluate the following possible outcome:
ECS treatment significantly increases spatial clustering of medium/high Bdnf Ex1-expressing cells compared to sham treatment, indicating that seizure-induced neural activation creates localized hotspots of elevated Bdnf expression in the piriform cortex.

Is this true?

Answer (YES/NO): NO